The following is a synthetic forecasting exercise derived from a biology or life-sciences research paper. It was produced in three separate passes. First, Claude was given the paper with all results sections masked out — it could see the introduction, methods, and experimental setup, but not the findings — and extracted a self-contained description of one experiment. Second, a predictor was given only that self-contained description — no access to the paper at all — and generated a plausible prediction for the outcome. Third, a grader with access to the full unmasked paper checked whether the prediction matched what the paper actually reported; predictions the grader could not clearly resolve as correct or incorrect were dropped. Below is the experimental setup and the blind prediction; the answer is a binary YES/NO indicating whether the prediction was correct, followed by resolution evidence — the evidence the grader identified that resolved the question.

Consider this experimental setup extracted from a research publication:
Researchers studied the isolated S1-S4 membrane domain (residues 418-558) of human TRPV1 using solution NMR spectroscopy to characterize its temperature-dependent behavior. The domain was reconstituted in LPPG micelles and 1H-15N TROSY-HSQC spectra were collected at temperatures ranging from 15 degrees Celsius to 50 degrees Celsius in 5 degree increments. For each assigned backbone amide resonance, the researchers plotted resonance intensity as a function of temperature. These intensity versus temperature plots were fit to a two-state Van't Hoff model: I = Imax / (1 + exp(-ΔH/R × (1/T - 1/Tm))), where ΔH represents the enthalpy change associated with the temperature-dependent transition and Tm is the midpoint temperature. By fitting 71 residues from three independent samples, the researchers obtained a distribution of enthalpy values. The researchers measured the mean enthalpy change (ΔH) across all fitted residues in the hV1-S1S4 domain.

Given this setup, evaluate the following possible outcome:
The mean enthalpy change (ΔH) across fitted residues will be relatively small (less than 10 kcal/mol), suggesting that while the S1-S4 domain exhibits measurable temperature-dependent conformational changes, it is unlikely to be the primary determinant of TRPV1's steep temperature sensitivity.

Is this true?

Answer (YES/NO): NO